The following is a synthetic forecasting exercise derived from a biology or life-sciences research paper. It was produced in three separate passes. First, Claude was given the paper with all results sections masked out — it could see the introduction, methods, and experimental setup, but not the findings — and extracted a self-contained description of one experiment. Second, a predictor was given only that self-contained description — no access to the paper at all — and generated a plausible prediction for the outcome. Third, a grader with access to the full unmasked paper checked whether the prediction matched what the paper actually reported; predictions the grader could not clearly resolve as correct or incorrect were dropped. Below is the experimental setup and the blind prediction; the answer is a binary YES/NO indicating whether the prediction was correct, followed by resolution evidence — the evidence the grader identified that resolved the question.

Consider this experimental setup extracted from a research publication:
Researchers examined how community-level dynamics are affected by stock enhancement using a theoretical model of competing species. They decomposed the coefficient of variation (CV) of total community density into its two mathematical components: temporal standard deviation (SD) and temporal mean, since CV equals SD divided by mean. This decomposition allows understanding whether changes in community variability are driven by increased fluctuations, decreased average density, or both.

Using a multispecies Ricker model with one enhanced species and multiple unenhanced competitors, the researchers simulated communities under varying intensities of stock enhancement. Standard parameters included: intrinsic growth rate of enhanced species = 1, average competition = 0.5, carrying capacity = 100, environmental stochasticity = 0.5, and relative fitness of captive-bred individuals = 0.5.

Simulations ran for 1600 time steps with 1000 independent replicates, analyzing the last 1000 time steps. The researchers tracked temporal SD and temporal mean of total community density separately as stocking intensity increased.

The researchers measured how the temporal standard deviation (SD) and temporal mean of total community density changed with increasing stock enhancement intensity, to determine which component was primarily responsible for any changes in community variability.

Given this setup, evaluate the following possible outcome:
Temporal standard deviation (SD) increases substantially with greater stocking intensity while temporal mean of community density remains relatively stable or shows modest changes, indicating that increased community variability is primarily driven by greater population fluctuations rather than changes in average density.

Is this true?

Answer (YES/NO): NO